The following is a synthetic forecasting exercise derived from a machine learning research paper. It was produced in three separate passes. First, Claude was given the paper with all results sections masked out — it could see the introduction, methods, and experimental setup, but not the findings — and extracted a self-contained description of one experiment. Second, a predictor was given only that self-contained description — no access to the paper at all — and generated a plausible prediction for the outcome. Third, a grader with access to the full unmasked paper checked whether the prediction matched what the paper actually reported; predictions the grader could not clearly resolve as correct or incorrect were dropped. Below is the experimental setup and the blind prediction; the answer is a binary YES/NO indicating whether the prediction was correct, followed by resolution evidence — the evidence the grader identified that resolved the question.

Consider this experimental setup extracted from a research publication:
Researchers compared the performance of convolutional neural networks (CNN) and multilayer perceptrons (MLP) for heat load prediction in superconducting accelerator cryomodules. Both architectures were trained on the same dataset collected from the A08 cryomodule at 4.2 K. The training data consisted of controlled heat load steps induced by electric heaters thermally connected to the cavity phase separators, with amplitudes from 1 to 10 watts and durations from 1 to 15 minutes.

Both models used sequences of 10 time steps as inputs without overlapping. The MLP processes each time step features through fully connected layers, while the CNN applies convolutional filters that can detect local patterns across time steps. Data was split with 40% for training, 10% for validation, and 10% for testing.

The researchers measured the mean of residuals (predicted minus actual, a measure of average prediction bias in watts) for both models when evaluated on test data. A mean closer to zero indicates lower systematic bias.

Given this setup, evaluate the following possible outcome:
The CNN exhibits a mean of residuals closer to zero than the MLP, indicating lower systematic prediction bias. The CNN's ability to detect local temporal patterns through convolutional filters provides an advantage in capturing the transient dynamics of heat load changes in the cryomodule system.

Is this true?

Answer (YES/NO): NO